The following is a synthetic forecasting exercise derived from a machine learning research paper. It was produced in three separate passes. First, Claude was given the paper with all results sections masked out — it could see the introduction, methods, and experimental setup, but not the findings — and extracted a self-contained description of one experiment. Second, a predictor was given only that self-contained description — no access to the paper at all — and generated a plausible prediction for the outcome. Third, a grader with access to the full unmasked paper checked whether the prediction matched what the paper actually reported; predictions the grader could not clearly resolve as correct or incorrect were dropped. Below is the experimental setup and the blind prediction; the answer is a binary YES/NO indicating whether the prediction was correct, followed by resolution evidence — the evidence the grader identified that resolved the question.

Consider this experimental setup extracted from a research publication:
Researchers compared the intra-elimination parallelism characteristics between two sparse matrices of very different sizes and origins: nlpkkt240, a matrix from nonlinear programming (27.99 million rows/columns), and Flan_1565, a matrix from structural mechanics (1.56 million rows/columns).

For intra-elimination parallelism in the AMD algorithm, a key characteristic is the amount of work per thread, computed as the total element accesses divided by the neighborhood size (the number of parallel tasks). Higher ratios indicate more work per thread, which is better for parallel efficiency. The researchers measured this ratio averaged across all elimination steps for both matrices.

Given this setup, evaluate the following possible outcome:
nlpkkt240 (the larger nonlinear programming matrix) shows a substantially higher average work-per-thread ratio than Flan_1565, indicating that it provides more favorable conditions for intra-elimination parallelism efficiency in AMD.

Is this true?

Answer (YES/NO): YES